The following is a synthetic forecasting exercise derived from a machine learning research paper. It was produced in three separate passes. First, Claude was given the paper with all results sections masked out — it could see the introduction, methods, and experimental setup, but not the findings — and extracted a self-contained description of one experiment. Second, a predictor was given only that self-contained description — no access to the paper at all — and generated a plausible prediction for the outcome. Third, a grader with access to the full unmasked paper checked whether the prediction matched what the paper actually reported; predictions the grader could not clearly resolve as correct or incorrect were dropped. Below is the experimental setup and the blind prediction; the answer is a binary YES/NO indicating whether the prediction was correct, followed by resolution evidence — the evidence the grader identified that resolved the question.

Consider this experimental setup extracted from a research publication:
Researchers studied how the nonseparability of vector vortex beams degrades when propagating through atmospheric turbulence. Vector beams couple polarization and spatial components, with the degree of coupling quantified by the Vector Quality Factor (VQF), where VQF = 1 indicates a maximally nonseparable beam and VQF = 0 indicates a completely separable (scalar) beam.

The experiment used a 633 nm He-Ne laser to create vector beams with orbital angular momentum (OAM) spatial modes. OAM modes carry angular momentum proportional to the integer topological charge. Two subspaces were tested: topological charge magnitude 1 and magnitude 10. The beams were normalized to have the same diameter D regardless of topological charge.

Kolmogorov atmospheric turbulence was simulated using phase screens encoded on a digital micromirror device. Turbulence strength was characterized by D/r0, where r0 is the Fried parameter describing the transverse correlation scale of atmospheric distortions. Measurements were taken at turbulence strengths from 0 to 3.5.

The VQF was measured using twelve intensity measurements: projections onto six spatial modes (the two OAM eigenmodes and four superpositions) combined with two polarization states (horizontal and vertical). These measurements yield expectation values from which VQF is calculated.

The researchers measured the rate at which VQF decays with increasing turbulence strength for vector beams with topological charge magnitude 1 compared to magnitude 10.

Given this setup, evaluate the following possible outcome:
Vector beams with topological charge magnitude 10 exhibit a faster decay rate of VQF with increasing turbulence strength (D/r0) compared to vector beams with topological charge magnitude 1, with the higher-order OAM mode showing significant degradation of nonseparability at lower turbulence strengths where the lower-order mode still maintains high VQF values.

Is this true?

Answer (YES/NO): NO